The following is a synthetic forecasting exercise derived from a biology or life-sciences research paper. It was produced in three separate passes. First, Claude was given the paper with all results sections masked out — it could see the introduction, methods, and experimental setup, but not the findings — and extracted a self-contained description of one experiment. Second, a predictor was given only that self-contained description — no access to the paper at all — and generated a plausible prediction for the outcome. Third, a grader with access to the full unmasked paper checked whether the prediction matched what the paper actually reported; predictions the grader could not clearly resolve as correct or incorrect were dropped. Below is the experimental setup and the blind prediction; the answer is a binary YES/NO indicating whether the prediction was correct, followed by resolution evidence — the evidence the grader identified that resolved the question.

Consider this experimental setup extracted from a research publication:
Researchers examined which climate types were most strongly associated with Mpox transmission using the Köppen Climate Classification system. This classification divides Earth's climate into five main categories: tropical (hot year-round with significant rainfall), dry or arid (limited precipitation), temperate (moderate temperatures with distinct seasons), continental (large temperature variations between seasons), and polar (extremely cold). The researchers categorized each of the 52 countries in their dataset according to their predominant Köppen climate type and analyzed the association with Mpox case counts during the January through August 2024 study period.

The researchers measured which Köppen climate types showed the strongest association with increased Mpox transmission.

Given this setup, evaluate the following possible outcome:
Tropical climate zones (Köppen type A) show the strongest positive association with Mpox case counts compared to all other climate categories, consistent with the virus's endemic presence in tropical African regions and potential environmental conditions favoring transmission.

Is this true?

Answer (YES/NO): YES